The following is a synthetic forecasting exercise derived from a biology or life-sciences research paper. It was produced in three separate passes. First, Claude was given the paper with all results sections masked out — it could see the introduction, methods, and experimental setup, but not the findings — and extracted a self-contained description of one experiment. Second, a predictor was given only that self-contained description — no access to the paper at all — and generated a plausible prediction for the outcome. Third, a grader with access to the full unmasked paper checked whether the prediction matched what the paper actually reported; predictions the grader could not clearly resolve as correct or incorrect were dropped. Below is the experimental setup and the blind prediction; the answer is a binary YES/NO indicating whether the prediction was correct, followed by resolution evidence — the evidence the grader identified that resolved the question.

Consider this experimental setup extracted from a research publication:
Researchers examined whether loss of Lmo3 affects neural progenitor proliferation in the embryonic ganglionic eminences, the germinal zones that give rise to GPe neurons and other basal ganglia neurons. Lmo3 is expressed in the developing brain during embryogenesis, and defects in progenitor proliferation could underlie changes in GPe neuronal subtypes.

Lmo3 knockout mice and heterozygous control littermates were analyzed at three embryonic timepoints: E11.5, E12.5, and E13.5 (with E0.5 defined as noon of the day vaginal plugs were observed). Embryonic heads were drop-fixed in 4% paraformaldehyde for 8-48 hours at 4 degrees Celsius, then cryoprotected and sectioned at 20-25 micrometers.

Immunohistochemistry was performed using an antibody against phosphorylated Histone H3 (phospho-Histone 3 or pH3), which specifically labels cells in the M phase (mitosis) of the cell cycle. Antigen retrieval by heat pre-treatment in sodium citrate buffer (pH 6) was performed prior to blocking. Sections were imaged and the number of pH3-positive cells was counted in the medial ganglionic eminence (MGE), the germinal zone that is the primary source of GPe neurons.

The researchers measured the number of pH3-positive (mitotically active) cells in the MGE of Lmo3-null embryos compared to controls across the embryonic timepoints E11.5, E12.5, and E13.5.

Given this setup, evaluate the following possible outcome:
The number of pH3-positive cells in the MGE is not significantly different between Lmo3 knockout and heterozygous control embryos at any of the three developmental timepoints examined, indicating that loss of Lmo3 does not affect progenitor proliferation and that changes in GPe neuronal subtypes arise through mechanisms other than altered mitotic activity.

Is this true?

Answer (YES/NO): YES